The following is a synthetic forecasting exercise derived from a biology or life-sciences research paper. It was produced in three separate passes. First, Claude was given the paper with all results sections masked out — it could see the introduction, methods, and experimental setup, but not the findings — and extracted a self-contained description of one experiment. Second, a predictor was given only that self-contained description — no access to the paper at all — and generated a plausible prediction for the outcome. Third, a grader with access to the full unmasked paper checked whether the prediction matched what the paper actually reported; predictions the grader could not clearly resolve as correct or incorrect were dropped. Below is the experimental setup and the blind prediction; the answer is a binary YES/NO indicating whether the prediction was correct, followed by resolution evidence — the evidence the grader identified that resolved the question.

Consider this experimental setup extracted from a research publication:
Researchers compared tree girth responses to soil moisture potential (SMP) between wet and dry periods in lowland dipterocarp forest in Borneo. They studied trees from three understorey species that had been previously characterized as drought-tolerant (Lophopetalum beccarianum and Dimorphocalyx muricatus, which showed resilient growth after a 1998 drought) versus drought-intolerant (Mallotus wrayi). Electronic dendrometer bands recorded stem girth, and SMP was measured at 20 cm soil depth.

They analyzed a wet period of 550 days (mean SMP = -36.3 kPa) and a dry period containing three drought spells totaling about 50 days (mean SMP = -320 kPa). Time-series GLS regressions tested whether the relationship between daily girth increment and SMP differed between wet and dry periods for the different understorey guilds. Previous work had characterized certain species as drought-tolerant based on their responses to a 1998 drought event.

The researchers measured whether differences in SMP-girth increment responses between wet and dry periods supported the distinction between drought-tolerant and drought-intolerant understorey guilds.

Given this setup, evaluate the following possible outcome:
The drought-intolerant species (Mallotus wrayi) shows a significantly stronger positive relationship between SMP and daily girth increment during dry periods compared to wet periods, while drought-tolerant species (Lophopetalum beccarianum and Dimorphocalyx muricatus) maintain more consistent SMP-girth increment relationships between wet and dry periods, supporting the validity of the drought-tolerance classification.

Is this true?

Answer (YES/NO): NO